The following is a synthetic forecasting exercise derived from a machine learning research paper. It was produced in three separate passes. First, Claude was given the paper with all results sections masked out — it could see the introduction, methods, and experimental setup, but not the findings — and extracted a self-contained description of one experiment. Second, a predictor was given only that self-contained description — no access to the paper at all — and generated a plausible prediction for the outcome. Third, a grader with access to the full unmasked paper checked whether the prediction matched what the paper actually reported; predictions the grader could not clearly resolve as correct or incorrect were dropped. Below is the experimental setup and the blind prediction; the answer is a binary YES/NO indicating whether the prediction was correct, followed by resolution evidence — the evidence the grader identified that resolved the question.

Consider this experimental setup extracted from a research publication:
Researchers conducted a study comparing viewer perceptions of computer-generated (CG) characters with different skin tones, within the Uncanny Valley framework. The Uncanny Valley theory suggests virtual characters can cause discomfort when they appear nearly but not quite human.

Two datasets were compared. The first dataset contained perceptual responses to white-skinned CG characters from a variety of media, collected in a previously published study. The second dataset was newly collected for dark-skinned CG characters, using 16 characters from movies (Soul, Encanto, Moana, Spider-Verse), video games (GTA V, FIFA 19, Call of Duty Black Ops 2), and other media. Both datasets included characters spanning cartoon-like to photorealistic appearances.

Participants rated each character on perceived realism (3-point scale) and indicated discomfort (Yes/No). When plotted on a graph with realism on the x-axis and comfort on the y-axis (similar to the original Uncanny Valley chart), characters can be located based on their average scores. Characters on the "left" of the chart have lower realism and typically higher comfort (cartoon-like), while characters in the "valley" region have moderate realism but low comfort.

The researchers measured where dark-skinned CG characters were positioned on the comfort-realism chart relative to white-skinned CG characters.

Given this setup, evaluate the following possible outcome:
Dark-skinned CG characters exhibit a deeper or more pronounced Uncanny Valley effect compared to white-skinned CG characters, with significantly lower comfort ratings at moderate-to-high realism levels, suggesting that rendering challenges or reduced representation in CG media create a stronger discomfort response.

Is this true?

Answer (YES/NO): NO